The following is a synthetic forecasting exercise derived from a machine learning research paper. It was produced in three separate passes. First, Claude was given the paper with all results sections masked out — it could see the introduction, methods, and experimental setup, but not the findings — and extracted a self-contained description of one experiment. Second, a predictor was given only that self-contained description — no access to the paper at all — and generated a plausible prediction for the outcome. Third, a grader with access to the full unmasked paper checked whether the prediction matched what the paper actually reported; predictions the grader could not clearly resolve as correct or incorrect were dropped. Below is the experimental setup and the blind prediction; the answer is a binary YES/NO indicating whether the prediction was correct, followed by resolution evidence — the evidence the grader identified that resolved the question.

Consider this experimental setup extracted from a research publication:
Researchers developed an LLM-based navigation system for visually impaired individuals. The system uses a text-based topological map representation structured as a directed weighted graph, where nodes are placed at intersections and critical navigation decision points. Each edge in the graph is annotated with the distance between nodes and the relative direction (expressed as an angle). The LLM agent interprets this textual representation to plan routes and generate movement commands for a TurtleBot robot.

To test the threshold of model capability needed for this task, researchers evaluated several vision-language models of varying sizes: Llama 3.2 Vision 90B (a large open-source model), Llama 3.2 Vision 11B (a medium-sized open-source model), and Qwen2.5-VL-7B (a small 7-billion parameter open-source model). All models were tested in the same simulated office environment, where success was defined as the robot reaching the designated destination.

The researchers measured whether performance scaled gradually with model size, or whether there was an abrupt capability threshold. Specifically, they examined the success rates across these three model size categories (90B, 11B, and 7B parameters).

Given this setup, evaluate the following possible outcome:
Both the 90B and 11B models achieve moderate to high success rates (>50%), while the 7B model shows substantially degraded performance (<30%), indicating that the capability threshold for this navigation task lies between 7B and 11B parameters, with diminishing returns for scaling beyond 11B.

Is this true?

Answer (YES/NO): NO